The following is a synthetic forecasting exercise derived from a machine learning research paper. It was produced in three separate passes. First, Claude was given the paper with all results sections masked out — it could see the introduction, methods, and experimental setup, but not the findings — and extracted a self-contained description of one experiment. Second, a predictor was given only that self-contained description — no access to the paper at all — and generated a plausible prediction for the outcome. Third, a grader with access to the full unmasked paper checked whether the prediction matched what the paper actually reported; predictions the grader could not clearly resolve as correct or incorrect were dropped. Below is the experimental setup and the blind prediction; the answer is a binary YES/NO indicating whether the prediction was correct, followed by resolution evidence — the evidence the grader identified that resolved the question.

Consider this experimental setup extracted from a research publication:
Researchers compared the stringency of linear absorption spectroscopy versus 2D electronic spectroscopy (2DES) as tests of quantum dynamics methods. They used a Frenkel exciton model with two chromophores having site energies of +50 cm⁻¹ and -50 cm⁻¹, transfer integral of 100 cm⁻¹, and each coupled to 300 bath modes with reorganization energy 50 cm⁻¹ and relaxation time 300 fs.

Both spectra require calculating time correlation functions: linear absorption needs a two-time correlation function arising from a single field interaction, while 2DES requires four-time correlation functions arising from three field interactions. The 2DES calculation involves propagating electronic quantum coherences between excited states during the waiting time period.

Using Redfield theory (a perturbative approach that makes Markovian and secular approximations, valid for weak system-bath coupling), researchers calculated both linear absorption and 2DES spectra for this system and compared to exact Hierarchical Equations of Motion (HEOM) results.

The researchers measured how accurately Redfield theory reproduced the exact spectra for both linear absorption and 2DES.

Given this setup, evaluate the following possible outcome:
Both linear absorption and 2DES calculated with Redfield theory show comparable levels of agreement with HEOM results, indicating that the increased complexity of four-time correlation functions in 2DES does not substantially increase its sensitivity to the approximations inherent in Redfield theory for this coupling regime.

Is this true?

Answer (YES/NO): NO